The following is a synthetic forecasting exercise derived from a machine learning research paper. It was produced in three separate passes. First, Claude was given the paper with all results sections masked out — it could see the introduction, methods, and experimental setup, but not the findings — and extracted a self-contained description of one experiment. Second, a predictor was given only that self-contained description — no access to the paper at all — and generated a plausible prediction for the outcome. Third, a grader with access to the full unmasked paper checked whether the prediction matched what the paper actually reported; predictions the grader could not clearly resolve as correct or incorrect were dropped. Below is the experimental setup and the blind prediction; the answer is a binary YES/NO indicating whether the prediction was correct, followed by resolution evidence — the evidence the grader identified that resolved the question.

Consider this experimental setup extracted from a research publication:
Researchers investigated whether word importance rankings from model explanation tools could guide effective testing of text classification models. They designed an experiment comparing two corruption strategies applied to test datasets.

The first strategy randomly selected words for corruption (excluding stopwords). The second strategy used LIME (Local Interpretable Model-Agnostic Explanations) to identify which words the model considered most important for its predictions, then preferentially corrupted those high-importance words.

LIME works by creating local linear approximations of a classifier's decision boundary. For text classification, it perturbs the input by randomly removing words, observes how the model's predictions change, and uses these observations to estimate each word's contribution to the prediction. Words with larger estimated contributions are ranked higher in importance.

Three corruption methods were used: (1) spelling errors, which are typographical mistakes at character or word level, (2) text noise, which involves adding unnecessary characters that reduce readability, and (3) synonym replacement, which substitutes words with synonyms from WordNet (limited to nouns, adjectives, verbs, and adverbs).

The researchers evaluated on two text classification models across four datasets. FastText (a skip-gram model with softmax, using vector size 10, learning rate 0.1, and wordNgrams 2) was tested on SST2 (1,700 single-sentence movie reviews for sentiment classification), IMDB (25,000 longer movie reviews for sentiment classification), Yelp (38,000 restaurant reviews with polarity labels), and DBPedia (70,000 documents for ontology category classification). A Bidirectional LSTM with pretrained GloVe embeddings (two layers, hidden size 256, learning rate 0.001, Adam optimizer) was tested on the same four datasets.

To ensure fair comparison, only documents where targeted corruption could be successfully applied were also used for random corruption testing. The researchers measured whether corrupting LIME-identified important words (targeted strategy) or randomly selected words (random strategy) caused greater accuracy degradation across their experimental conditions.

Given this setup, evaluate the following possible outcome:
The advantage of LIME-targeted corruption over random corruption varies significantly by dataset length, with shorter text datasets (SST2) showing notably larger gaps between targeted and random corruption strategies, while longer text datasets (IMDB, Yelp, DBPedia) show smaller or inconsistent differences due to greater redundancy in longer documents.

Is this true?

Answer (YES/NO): NO